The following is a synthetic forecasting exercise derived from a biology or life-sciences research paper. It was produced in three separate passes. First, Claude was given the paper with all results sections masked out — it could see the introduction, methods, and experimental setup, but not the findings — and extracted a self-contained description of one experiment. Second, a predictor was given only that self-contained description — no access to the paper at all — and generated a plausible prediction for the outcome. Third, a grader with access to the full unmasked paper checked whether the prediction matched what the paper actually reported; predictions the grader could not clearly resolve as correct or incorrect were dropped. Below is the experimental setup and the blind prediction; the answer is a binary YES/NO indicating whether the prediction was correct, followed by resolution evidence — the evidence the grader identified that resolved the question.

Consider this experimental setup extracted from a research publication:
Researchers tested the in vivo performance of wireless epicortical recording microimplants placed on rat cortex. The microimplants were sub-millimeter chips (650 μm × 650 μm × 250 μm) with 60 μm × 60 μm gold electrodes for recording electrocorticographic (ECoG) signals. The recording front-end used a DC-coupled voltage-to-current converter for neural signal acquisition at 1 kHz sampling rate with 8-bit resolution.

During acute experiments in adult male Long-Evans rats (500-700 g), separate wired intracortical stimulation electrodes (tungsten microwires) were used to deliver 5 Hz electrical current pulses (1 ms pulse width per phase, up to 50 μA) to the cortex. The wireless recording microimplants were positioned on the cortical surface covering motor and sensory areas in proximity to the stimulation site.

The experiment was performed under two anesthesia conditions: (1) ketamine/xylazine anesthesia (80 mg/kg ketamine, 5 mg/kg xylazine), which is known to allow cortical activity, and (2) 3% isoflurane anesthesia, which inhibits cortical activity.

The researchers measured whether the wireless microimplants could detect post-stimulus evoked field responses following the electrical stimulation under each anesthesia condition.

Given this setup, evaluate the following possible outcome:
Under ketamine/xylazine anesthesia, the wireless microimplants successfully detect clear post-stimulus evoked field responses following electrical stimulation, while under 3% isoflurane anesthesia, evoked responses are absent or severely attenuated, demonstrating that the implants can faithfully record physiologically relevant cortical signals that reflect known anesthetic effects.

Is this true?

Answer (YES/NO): YES